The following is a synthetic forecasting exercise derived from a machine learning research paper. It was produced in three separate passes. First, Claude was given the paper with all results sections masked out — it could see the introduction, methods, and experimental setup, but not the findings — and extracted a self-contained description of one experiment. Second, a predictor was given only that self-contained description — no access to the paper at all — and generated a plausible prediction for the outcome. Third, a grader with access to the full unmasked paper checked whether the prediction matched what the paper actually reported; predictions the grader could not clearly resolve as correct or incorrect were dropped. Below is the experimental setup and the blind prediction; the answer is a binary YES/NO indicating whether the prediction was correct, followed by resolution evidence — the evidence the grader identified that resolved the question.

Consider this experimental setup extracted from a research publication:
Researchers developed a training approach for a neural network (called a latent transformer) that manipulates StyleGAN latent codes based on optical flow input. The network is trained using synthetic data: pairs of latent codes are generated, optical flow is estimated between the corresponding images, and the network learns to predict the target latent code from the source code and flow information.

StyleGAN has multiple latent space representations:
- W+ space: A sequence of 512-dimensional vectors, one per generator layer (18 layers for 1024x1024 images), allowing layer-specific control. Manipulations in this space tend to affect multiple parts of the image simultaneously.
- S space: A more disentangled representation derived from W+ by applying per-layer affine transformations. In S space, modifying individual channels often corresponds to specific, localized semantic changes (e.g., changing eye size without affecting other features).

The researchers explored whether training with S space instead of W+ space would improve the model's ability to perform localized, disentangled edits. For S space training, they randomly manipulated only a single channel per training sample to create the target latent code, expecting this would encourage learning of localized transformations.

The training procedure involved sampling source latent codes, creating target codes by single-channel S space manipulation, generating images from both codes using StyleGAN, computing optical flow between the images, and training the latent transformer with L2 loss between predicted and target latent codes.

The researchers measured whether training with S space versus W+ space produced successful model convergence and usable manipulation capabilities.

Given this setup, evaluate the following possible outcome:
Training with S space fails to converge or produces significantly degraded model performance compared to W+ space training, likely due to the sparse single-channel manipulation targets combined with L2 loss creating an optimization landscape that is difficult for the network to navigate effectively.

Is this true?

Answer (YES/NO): YES